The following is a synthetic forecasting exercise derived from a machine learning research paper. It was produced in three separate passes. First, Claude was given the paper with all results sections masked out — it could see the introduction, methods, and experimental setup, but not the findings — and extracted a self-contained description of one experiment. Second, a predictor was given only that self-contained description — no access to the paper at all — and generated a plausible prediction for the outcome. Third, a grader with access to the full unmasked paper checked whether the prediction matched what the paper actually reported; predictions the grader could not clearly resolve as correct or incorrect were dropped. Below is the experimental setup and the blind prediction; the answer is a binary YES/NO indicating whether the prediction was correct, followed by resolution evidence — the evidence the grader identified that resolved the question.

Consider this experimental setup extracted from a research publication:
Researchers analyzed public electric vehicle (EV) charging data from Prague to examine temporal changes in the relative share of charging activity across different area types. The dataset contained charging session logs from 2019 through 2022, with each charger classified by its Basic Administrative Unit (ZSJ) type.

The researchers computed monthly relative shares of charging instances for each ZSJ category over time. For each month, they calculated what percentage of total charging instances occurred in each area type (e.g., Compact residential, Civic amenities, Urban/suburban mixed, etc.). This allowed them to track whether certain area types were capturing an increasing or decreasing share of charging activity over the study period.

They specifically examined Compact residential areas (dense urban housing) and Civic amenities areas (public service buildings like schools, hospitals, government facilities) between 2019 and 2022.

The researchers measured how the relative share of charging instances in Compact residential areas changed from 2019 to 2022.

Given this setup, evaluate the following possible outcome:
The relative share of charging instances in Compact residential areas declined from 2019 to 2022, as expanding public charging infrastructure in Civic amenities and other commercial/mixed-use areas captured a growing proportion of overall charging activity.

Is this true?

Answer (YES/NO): NO